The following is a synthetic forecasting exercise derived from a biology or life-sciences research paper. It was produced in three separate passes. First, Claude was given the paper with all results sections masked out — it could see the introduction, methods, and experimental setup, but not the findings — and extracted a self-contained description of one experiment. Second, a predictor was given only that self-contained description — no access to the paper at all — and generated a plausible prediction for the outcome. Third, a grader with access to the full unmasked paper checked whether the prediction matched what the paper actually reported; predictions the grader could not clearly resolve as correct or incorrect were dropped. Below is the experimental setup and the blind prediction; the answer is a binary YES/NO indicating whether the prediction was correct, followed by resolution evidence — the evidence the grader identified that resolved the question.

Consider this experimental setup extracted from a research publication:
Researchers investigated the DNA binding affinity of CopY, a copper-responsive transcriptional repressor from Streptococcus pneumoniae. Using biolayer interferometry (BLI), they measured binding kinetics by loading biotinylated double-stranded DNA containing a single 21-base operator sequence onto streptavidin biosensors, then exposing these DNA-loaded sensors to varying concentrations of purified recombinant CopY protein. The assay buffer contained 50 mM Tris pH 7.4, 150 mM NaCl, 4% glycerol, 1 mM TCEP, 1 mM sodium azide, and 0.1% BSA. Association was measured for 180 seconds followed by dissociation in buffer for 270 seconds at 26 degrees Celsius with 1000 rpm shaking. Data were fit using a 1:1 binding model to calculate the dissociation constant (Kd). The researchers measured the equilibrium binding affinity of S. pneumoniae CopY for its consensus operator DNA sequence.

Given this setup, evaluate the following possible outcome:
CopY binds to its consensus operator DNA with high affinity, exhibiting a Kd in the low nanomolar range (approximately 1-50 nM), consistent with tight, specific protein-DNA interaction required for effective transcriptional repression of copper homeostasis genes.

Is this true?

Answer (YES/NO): YES